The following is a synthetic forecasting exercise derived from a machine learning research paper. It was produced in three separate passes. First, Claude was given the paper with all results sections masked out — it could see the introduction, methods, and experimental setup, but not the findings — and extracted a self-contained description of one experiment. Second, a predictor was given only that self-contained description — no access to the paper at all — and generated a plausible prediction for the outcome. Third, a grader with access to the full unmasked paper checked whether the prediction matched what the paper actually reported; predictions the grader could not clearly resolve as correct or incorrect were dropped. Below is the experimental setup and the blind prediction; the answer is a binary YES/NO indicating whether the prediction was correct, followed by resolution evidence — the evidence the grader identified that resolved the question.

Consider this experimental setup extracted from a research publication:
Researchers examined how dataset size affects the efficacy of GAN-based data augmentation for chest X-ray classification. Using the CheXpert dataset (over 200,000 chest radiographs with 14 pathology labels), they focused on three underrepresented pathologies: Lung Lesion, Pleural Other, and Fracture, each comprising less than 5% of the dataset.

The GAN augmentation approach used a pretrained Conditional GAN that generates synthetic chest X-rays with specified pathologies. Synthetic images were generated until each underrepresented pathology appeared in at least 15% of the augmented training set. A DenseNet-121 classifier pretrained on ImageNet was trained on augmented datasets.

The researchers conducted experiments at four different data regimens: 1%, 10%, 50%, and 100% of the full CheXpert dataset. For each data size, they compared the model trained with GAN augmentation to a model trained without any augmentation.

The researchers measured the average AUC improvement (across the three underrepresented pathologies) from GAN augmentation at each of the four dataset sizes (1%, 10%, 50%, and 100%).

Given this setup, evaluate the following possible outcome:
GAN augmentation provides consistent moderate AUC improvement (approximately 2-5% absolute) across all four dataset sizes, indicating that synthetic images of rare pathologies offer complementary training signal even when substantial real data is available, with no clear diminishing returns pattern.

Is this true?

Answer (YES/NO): NO